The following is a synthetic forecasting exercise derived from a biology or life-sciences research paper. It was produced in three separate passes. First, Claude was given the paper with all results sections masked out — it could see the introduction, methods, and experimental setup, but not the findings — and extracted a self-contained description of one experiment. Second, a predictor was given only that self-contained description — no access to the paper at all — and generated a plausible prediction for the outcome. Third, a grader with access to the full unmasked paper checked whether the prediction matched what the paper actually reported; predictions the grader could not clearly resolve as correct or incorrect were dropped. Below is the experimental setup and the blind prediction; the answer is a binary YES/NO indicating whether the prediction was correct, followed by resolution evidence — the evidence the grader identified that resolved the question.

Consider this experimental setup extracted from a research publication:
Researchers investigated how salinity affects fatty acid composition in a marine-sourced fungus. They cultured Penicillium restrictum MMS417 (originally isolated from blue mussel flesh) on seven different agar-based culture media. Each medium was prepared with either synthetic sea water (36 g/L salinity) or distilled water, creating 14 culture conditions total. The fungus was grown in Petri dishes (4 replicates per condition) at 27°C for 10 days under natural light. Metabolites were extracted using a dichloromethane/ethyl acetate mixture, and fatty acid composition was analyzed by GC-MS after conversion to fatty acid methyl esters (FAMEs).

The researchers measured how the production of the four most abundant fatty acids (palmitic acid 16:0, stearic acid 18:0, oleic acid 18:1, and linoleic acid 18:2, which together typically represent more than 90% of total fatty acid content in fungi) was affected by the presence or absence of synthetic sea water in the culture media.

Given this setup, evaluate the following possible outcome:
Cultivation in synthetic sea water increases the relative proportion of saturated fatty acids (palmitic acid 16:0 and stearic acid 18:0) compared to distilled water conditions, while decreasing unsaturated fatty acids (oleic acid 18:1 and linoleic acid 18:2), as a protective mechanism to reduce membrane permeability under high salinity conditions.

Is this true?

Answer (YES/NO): NO